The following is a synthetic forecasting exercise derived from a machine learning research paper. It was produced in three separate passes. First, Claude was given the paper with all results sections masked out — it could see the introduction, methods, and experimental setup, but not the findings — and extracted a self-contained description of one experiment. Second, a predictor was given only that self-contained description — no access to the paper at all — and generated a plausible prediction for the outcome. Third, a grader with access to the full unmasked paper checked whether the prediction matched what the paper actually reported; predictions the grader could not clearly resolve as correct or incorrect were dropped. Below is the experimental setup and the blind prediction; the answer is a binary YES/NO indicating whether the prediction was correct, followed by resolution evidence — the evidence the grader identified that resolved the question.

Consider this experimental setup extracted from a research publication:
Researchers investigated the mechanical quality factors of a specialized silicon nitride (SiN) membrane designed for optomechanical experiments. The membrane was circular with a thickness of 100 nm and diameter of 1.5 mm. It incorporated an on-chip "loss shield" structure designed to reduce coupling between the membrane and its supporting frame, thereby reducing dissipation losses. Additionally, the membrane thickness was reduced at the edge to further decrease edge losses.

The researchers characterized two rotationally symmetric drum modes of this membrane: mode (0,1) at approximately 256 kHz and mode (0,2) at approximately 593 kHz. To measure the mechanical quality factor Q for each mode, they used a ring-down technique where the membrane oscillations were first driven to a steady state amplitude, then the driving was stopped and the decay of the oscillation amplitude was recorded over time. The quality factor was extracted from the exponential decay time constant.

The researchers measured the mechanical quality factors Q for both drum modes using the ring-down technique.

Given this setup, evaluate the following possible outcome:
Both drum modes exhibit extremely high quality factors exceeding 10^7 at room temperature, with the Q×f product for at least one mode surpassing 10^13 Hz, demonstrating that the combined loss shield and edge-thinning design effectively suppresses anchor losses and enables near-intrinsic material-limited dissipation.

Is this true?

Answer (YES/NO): NO